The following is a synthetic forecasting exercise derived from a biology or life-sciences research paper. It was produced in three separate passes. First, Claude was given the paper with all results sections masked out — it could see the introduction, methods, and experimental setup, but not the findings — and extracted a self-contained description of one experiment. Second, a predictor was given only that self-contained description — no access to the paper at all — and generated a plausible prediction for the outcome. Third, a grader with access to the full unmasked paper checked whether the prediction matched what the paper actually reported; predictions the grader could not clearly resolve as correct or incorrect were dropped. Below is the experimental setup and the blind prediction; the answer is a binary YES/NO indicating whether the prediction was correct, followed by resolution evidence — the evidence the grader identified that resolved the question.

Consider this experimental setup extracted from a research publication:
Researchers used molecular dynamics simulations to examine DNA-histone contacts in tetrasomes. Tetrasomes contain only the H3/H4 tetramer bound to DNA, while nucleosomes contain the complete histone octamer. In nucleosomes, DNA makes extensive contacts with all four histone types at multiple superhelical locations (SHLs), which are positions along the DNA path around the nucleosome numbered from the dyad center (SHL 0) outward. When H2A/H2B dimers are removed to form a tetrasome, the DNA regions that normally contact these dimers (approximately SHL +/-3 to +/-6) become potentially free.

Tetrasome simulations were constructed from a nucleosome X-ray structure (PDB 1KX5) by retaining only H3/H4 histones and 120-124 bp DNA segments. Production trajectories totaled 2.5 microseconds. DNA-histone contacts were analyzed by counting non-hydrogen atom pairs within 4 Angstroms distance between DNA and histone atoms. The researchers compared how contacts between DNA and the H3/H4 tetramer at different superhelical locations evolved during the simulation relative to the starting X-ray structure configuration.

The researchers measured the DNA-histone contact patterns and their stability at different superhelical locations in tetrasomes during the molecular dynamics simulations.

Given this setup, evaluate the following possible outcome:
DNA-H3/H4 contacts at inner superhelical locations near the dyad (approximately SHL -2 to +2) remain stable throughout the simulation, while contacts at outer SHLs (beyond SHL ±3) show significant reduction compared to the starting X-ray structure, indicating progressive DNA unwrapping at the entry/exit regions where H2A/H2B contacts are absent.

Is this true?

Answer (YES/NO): NO